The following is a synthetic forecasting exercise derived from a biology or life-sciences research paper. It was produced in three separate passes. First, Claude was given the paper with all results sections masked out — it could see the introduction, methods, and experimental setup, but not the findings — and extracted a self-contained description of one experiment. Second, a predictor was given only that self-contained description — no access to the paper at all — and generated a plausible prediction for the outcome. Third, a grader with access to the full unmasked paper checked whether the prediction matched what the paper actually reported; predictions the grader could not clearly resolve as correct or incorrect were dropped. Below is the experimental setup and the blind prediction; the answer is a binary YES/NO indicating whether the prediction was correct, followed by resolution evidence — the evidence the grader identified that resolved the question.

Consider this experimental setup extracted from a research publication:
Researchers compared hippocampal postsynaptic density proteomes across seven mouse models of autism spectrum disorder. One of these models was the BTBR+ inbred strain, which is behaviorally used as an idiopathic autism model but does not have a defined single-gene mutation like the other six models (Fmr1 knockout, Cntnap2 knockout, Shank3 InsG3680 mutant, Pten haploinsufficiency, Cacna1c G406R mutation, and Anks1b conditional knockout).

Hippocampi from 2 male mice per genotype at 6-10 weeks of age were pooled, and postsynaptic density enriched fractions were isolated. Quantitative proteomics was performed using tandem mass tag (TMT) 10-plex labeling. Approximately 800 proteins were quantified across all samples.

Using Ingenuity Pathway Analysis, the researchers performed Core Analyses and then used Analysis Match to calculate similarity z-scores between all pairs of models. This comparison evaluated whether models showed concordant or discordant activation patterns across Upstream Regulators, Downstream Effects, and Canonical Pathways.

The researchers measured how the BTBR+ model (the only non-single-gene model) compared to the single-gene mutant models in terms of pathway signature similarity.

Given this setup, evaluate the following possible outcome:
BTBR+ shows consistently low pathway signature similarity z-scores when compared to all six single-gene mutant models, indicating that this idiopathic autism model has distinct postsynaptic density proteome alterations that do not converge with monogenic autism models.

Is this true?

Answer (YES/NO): NO